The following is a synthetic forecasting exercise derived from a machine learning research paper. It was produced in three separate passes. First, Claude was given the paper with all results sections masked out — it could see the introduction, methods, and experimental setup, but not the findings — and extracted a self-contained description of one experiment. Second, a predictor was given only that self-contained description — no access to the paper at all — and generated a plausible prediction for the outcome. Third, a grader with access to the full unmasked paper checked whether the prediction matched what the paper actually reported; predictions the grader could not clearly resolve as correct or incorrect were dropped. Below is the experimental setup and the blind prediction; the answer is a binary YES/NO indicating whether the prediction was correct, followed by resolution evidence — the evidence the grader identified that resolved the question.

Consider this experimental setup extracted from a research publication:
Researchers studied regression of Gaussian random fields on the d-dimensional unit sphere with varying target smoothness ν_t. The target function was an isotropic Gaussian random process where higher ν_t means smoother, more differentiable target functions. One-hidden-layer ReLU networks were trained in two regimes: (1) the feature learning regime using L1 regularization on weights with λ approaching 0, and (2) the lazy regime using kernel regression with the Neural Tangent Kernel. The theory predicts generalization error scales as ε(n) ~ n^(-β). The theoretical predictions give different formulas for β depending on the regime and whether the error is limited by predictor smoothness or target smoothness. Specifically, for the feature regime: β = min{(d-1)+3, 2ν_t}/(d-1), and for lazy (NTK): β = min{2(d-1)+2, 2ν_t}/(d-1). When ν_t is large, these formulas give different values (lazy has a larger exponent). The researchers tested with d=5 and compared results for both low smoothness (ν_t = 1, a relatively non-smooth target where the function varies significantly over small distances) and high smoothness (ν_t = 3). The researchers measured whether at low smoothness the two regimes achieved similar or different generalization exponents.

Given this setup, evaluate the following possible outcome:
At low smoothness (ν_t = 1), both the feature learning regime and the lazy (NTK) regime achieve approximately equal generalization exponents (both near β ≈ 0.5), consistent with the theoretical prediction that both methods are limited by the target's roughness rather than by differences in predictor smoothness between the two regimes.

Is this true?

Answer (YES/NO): YES